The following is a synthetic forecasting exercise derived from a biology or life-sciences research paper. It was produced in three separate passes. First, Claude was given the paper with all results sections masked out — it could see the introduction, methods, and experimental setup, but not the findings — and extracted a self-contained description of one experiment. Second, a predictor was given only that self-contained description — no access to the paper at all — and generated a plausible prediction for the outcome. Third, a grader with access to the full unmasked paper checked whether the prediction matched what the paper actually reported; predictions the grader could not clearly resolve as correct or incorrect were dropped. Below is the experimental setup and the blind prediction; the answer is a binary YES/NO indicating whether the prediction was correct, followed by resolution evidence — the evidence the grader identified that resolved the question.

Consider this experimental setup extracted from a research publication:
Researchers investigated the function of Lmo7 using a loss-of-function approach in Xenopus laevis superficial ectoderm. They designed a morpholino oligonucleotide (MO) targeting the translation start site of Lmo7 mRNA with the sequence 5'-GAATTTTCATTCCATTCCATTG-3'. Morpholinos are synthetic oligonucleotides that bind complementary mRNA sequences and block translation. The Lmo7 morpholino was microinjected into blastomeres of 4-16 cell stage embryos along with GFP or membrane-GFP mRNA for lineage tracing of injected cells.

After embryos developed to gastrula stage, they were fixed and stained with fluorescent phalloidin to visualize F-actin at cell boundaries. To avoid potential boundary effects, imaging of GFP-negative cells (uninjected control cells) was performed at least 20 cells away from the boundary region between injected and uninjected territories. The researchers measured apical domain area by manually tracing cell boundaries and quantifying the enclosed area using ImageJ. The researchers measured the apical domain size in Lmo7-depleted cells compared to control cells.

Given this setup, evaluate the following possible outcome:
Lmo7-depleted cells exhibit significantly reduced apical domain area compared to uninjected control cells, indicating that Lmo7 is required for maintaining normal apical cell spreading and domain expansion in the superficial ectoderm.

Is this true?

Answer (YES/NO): NO